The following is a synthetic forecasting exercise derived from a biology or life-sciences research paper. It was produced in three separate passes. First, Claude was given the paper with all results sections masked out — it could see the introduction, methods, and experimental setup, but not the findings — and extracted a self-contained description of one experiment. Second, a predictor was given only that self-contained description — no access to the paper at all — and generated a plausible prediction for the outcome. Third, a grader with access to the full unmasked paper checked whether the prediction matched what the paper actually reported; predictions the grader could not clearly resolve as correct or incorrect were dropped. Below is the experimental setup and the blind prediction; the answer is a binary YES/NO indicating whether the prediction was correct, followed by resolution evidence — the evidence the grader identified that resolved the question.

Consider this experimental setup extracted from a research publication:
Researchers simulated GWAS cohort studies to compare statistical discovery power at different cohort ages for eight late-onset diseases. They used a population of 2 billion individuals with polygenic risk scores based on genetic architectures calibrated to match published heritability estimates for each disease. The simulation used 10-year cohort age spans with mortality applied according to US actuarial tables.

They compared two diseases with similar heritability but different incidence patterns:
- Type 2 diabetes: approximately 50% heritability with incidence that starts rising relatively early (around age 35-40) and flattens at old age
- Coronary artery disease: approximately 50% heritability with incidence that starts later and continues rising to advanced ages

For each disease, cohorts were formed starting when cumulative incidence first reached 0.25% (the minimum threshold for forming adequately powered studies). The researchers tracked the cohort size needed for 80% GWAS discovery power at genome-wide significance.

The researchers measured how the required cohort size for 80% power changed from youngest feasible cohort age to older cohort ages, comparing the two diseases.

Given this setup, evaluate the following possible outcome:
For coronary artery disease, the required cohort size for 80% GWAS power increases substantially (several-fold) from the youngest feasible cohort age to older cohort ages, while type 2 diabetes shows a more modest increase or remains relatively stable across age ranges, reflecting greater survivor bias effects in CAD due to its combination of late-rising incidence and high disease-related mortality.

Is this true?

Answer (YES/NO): NO